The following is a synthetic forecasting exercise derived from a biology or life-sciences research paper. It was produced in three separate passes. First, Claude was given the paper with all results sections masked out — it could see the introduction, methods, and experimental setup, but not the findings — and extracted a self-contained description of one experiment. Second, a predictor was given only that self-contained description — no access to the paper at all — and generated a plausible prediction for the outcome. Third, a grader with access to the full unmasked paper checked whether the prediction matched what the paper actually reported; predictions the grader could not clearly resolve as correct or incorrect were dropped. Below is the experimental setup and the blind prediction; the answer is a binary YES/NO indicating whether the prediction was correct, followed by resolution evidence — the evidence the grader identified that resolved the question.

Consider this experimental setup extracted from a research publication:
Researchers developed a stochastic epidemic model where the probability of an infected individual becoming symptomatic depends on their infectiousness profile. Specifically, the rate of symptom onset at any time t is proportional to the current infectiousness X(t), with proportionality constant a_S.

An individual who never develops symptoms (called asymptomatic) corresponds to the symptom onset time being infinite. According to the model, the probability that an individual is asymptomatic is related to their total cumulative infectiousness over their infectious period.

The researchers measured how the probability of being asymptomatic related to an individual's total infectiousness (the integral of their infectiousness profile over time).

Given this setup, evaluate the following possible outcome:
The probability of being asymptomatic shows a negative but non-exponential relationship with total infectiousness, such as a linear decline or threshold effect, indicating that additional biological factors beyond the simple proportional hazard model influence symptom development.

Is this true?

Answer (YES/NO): NO